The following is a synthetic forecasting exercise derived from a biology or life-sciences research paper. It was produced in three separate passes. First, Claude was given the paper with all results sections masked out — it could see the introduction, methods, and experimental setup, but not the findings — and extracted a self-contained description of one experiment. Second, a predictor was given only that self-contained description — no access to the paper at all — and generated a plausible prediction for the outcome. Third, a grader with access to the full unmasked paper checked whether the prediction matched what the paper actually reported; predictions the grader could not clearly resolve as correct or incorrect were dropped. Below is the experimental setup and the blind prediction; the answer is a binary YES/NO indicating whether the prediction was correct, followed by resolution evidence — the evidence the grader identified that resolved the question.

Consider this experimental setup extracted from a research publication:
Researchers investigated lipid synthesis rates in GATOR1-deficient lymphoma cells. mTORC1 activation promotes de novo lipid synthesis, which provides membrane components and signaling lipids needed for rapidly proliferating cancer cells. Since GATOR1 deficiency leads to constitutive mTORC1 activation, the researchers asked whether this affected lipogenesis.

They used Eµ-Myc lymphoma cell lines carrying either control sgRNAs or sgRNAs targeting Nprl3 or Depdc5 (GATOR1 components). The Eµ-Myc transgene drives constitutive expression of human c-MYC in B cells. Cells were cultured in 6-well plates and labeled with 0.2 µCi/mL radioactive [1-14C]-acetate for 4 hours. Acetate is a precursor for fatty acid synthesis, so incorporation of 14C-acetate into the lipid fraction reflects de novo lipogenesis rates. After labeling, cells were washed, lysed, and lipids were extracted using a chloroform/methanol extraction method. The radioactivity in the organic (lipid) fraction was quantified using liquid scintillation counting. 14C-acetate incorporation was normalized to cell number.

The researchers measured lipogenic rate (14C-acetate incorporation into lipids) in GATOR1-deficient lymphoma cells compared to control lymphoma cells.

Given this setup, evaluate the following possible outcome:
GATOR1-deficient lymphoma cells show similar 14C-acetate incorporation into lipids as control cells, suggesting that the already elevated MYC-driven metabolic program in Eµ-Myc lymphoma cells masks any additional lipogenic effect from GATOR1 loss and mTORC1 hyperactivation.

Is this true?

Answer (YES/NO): NO